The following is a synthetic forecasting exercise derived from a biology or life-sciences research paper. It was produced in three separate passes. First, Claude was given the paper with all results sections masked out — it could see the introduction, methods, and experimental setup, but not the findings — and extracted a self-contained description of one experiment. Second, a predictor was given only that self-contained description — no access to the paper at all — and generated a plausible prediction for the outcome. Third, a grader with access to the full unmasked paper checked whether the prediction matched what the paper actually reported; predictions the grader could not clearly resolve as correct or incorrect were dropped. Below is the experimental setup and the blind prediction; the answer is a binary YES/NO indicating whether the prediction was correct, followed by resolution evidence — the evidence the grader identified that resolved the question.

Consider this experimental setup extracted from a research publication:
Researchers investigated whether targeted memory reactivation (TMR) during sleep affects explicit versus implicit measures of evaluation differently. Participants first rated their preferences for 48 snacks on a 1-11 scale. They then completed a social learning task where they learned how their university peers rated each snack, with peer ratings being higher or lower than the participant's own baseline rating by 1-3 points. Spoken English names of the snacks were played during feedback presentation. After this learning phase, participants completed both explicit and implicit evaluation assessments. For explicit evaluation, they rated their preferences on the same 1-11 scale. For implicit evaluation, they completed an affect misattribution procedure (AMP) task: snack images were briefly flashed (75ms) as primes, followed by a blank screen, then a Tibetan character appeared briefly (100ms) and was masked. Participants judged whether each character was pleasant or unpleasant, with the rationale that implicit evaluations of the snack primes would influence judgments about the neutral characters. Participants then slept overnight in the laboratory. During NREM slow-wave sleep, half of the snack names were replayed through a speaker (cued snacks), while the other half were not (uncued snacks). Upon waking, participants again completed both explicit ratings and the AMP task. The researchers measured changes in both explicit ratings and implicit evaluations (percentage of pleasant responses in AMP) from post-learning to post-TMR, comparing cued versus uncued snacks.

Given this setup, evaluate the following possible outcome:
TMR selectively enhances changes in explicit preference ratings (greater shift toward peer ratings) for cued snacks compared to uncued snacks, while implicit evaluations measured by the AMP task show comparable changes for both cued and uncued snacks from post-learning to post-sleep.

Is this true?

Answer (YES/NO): NO